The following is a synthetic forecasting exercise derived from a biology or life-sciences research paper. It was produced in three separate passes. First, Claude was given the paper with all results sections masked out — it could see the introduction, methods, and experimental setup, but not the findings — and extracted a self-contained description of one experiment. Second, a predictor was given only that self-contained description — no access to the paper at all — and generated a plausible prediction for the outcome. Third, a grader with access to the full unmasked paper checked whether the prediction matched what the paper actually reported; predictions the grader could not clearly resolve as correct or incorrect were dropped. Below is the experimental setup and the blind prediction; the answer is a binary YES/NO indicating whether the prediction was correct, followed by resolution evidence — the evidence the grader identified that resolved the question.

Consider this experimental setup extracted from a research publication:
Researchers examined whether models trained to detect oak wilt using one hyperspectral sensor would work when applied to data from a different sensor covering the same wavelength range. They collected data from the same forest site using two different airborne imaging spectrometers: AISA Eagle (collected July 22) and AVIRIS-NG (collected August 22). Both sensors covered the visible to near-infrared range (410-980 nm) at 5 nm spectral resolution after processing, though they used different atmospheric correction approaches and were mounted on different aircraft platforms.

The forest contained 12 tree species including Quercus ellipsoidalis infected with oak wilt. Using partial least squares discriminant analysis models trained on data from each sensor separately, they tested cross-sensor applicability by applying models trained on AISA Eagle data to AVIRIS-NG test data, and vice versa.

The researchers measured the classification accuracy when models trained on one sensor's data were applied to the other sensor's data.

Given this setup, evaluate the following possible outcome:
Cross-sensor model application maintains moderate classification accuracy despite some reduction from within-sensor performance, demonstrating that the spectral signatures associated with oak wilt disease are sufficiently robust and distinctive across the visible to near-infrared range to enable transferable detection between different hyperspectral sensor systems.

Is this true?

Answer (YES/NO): NO